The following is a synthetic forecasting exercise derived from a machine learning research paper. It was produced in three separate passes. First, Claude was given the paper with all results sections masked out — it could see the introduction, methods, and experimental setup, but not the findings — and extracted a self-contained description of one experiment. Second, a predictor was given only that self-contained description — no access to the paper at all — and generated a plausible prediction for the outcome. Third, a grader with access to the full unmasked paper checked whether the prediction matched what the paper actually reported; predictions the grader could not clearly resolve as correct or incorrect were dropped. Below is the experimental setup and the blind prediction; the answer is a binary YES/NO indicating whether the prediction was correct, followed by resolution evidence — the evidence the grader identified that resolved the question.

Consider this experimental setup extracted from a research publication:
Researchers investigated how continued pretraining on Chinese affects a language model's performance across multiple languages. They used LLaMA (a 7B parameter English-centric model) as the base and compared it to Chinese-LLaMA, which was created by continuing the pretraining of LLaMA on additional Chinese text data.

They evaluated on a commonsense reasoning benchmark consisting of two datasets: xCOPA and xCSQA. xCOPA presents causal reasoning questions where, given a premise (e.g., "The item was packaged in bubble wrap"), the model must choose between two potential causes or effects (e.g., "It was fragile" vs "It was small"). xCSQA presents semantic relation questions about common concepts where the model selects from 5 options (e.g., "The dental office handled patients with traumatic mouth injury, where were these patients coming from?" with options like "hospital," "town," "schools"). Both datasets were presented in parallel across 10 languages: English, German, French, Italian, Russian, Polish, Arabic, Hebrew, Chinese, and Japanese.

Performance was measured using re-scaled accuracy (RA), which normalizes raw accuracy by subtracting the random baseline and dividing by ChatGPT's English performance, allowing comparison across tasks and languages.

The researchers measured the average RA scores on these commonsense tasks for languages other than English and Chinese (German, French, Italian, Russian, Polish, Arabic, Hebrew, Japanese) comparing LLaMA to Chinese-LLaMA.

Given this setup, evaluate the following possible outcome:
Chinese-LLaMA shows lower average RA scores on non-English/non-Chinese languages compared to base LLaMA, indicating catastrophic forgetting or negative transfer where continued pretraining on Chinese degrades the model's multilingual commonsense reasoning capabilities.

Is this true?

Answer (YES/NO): YES